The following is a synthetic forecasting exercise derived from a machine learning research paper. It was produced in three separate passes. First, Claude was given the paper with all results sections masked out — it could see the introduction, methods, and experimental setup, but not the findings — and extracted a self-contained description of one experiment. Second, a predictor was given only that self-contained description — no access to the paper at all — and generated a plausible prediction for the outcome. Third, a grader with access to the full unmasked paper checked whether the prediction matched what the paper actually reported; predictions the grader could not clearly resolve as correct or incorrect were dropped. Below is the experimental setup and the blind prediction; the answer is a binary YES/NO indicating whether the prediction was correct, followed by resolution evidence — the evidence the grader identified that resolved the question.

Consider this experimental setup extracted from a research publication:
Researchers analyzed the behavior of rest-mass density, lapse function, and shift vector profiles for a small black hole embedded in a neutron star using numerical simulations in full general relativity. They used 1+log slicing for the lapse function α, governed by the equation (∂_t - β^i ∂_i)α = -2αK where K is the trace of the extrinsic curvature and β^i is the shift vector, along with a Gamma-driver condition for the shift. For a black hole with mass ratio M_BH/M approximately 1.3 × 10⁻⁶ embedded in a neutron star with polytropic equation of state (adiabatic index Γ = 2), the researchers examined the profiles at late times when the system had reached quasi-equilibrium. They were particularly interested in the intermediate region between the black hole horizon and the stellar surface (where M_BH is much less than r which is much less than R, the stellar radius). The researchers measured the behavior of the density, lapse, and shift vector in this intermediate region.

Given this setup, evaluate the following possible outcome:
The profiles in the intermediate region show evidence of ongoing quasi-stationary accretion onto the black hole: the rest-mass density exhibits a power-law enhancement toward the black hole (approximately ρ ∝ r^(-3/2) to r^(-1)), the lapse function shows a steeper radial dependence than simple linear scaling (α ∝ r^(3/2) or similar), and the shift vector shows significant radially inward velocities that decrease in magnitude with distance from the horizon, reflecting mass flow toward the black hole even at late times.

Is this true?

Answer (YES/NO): NO